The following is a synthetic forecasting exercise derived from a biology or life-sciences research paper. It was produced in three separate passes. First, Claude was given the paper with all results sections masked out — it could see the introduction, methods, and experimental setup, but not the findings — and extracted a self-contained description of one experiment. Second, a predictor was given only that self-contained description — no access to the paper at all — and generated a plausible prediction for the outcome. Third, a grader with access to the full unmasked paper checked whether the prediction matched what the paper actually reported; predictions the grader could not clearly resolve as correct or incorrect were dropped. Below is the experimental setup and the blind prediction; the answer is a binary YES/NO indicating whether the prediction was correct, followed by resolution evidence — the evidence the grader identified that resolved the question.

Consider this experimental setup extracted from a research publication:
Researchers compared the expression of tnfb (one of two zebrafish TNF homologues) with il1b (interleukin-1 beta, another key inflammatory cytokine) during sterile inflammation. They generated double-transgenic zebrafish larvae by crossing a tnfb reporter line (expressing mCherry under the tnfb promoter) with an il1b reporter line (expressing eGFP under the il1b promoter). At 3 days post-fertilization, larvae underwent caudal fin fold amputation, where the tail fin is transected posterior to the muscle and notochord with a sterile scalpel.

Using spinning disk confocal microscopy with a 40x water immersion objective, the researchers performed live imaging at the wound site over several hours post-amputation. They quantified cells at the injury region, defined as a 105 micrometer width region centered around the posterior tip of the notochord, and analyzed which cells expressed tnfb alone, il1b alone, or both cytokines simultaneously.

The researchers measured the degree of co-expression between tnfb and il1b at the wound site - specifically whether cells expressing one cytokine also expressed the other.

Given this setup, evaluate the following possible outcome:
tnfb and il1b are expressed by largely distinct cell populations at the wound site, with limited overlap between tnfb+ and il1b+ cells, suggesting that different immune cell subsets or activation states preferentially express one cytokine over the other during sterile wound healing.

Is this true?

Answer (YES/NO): NO